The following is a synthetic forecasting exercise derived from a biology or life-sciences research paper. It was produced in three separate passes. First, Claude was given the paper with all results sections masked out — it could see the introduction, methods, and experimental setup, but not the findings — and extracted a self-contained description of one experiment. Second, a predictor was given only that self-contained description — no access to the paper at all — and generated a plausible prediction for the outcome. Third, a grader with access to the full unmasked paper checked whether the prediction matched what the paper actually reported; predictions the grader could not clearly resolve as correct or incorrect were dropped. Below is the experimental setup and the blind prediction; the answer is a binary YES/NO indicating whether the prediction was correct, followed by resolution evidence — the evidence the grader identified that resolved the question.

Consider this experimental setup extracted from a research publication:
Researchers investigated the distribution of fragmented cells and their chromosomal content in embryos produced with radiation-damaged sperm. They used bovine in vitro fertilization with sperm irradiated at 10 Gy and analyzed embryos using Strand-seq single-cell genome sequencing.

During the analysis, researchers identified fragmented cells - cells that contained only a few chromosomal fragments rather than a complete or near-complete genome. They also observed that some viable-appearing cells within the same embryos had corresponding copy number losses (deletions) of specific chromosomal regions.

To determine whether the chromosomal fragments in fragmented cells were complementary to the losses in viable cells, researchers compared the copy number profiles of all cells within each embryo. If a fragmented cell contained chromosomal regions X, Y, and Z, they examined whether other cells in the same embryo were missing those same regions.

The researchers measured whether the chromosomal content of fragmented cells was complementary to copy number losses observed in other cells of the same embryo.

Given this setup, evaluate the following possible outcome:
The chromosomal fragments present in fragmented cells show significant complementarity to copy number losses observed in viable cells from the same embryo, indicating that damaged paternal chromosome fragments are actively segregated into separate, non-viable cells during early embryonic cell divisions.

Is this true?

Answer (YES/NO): YES